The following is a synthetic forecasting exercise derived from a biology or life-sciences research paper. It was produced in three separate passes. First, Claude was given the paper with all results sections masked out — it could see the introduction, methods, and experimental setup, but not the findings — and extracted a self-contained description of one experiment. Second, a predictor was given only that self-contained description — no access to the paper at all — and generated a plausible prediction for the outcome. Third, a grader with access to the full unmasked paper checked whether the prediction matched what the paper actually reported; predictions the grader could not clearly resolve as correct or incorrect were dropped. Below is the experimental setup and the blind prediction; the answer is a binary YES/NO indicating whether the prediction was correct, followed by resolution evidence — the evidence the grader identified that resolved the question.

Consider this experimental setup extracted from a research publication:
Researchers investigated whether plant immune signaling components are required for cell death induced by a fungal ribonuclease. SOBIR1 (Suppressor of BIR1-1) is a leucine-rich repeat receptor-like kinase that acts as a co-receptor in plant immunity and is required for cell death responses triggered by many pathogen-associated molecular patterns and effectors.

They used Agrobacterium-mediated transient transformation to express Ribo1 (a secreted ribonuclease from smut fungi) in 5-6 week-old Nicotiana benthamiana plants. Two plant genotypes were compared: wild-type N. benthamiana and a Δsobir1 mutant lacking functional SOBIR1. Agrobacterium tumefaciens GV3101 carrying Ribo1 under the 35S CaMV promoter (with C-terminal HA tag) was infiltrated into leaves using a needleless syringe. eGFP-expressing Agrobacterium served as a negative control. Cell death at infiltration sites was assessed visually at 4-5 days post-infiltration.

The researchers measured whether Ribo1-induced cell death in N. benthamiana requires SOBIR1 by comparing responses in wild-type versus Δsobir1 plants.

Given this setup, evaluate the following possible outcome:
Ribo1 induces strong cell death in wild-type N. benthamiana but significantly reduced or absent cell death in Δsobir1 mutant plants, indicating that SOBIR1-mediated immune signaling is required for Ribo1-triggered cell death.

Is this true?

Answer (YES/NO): NO